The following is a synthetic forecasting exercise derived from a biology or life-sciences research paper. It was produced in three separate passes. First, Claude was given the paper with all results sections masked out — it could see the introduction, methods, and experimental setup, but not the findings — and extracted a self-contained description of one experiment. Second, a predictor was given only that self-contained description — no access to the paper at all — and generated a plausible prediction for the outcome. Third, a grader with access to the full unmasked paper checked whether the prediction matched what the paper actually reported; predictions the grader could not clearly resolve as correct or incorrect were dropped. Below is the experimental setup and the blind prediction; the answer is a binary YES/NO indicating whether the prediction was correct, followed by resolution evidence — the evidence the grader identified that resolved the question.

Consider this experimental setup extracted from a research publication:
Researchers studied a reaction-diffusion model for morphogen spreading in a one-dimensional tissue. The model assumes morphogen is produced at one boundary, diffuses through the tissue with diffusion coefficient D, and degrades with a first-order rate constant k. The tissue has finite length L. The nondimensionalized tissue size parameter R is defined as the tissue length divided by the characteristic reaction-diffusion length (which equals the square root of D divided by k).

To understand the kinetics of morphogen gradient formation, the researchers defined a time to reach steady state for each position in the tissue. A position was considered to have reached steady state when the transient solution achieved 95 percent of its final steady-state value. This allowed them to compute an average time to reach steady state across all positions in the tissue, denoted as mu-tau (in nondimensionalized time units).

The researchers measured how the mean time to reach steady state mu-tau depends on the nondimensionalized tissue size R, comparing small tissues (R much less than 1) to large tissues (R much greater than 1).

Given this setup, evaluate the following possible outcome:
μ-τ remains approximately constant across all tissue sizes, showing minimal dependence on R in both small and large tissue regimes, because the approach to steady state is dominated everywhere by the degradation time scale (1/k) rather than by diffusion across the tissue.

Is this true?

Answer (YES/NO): NO